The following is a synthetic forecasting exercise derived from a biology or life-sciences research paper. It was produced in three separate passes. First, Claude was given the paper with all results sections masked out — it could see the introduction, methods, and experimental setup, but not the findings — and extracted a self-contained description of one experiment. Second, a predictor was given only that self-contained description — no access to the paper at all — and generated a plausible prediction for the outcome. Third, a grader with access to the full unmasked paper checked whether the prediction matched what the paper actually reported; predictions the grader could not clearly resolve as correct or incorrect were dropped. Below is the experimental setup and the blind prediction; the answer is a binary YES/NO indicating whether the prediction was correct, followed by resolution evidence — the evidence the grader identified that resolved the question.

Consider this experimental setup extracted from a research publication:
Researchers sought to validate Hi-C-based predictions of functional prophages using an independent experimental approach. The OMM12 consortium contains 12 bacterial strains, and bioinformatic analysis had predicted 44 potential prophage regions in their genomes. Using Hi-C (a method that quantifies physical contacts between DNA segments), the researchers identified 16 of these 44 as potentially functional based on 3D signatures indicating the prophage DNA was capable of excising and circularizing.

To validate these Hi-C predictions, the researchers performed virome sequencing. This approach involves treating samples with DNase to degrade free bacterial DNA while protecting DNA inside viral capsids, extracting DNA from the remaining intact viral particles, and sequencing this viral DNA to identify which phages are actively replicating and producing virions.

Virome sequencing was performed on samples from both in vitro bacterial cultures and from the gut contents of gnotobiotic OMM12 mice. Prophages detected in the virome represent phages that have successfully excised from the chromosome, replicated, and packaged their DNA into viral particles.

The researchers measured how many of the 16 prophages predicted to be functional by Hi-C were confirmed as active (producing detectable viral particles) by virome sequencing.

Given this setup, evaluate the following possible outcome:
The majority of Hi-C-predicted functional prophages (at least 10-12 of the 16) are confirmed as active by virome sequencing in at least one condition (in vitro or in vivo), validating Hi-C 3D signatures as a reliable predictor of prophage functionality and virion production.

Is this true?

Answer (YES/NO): YES